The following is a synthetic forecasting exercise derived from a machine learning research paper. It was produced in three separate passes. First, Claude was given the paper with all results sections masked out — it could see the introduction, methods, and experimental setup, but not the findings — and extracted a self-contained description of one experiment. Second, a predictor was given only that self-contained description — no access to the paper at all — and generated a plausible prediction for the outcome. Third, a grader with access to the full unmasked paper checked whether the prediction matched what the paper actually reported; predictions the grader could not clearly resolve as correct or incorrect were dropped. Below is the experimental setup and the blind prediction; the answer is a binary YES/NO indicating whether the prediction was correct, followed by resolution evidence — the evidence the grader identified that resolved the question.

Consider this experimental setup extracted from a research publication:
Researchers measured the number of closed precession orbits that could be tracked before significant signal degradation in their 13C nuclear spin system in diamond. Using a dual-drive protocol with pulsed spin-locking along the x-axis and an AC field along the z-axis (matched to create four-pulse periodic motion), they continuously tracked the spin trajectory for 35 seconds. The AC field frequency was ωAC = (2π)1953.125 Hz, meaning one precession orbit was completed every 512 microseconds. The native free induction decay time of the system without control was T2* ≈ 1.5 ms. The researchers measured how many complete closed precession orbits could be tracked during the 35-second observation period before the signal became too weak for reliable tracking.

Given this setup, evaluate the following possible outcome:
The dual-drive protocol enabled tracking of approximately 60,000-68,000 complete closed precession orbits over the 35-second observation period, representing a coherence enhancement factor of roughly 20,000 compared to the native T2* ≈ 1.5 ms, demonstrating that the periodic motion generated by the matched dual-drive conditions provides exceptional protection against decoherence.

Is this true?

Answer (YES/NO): YES